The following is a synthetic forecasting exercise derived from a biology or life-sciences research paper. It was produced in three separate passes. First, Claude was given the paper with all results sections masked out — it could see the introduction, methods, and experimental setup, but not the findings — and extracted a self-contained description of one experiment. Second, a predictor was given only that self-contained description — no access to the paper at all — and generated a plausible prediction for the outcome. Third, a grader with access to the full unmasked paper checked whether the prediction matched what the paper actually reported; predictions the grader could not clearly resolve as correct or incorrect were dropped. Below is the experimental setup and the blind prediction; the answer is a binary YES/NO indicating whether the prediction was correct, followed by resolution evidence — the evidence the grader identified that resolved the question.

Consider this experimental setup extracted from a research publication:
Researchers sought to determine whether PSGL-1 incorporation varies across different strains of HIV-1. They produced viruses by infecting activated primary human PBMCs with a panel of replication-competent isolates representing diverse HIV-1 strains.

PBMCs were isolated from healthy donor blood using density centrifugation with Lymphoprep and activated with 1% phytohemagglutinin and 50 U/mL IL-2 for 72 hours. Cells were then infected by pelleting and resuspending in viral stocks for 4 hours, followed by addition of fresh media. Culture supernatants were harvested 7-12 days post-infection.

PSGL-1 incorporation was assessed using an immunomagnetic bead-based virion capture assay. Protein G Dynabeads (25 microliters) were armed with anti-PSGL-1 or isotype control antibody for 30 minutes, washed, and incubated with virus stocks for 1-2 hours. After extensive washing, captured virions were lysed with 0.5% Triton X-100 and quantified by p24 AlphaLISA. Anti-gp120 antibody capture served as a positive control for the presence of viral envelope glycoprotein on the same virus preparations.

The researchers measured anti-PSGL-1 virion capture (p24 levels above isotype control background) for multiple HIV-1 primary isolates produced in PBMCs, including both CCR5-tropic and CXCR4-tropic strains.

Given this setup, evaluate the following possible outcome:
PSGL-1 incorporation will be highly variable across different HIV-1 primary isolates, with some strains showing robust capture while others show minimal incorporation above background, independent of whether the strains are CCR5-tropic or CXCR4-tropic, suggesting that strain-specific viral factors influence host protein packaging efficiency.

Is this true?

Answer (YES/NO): NO